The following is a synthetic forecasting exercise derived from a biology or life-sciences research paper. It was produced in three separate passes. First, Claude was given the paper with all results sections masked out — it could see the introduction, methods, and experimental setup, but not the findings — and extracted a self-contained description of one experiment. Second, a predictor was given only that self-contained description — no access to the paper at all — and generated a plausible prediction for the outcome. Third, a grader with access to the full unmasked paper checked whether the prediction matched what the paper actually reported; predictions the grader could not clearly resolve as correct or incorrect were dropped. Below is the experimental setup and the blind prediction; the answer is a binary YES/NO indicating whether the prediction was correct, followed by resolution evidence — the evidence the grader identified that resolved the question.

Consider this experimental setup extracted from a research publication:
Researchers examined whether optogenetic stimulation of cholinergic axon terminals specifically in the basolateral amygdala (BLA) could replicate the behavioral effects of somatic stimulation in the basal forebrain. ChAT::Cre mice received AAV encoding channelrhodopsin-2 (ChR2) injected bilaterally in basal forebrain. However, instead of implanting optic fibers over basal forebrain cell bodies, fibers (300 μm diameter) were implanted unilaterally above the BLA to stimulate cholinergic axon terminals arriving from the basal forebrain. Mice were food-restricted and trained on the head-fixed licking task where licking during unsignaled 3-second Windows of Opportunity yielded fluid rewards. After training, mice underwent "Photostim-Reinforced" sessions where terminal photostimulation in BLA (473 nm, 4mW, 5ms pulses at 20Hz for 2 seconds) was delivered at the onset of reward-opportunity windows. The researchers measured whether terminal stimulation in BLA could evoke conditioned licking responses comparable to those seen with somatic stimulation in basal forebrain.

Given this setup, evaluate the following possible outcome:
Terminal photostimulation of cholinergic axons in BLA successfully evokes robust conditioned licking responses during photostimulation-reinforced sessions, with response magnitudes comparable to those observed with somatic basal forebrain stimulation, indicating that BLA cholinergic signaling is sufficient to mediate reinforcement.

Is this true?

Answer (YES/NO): NO